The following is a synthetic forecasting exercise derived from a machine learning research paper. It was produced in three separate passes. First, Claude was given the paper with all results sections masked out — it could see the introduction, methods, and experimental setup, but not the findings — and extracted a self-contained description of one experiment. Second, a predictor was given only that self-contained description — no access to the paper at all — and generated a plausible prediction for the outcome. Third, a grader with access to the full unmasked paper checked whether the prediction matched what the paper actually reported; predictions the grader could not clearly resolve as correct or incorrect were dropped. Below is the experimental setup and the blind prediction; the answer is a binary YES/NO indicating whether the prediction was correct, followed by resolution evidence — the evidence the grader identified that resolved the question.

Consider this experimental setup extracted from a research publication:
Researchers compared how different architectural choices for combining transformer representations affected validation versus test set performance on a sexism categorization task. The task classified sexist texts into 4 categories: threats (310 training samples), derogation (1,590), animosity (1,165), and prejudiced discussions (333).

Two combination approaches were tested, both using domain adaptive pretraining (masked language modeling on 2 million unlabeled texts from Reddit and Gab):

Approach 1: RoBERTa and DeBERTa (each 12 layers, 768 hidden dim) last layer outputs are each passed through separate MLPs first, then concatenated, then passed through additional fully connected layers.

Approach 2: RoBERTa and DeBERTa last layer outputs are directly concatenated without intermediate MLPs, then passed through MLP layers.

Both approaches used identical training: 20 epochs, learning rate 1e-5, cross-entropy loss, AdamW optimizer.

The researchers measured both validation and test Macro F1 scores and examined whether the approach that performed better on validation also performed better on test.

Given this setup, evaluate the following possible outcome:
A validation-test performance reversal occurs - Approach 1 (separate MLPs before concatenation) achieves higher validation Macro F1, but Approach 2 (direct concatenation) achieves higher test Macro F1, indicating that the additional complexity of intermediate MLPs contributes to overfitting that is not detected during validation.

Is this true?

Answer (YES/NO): NO